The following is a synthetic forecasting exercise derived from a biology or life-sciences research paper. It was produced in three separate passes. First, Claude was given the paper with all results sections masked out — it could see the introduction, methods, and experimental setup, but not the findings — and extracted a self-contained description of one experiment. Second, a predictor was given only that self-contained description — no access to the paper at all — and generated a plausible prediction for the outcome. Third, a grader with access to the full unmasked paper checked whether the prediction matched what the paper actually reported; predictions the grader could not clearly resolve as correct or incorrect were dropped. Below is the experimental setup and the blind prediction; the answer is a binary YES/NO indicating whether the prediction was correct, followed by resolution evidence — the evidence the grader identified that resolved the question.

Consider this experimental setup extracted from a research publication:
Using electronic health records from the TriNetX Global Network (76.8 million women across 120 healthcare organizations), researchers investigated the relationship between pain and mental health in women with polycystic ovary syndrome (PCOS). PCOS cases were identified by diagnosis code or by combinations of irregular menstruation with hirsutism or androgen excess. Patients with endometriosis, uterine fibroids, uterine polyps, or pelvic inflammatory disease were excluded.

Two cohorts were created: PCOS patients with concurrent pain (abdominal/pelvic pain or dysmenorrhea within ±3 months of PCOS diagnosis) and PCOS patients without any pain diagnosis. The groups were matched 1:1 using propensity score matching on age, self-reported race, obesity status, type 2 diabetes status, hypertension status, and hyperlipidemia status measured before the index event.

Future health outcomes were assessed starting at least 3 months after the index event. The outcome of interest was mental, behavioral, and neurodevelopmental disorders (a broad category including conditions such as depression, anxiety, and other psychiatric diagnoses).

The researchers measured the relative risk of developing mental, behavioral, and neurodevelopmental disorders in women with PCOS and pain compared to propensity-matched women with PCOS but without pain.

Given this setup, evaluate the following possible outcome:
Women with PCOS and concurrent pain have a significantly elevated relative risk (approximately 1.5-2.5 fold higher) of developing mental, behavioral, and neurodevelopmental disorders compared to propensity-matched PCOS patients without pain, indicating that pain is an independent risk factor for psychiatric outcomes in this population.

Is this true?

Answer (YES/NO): NO